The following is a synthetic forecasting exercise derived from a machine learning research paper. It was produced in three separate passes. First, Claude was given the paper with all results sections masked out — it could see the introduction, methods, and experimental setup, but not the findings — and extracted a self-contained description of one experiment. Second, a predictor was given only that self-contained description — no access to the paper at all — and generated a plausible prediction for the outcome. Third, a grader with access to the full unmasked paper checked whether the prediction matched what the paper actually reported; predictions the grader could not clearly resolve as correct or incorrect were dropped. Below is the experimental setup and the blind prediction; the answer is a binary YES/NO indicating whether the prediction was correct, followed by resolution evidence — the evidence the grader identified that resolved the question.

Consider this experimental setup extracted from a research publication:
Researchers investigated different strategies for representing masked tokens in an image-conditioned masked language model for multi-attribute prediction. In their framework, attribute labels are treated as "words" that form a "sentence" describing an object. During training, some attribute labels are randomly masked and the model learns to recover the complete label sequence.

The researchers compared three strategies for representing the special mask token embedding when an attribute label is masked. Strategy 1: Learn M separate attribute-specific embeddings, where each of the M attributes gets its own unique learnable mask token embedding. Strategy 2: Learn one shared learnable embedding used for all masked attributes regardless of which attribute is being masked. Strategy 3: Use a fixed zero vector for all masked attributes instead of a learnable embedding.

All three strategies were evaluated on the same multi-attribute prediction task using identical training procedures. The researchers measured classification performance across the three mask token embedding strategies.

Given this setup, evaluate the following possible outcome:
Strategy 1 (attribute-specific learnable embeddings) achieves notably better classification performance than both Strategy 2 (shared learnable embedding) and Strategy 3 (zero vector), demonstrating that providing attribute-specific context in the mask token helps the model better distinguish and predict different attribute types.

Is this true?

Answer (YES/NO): NO